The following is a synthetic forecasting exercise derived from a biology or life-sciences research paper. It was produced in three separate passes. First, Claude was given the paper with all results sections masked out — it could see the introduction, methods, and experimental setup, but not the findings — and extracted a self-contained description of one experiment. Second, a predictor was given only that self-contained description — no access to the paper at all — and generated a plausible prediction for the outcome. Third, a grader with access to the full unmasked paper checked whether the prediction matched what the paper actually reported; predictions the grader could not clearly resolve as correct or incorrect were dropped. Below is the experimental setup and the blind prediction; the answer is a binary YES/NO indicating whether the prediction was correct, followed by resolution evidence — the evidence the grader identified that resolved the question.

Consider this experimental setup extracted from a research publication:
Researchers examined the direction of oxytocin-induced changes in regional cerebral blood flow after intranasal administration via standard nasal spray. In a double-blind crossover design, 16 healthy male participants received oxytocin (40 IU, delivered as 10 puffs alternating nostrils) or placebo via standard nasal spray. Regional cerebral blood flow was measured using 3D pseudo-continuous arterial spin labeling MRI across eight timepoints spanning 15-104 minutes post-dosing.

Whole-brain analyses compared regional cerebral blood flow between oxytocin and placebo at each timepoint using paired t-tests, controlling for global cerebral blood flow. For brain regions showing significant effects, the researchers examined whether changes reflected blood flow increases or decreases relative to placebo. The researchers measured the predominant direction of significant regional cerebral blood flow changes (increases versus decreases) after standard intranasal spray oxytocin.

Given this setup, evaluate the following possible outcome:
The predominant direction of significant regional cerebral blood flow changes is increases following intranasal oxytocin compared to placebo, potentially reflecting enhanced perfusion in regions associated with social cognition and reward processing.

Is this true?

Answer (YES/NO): NO